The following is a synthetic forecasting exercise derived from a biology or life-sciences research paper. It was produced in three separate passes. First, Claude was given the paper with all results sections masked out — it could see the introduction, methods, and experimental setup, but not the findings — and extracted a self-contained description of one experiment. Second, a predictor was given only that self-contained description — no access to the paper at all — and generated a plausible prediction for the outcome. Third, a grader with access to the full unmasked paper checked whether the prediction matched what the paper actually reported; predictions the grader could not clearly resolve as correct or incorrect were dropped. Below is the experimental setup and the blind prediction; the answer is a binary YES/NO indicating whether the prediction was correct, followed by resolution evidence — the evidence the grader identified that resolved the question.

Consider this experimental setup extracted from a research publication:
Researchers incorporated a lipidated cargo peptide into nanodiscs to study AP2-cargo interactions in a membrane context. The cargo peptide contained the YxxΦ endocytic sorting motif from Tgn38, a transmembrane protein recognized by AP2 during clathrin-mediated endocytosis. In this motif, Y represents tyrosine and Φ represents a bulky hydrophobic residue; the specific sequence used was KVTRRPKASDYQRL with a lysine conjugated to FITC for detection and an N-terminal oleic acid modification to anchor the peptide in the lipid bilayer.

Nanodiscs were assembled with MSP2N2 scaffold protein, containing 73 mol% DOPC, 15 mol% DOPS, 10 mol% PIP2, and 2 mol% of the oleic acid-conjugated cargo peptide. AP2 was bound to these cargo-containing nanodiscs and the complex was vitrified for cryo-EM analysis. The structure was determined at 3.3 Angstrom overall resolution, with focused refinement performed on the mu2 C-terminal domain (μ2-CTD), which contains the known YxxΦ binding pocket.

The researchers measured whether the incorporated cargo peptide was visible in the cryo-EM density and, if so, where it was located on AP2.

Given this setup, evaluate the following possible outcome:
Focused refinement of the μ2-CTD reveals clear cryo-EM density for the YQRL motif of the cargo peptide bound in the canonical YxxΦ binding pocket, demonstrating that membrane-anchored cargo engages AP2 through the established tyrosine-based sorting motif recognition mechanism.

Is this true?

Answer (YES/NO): YES